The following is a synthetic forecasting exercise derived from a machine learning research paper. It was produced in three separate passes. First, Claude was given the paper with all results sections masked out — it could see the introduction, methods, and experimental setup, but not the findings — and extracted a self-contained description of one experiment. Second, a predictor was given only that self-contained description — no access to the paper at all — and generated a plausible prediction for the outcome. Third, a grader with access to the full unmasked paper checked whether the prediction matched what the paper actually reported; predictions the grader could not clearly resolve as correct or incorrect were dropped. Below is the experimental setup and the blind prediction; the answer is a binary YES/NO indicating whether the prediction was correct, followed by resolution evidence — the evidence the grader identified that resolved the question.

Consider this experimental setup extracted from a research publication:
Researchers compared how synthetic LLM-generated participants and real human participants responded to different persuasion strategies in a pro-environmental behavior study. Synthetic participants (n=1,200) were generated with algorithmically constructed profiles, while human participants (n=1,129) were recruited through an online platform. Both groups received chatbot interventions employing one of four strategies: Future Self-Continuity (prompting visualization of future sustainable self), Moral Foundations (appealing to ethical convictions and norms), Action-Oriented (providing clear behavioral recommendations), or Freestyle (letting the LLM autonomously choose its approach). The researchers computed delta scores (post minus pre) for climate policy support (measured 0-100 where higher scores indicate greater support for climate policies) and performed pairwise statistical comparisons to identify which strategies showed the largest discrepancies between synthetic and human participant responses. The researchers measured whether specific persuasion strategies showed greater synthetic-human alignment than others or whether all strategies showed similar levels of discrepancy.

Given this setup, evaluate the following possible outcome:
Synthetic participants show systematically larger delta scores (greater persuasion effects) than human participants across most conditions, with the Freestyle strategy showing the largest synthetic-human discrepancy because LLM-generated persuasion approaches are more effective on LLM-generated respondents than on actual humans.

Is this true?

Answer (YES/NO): NO